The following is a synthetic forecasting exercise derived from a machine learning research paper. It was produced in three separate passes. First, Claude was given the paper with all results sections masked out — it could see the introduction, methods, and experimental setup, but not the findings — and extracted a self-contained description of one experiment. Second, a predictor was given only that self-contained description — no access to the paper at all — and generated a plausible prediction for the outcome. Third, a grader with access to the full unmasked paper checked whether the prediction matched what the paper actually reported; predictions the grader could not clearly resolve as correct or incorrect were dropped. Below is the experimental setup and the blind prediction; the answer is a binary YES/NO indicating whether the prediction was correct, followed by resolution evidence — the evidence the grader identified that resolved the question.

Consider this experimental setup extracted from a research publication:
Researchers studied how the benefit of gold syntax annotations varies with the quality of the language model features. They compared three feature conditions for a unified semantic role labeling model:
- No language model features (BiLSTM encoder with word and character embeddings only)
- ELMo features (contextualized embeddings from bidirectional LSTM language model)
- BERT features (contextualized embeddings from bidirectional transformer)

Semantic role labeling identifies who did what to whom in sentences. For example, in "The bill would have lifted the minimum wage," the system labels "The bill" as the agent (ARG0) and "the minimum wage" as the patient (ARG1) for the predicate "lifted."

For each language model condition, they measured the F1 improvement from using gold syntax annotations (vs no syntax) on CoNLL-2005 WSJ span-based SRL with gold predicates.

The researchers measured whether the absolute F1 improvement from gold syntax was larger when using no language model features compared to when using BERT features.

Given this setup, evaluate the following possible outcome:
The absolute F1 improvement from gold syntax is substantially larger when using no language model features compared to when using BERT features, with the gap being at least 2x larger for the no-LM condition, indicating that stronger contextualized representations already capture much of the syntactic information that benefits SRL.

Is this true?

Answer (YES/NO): NO